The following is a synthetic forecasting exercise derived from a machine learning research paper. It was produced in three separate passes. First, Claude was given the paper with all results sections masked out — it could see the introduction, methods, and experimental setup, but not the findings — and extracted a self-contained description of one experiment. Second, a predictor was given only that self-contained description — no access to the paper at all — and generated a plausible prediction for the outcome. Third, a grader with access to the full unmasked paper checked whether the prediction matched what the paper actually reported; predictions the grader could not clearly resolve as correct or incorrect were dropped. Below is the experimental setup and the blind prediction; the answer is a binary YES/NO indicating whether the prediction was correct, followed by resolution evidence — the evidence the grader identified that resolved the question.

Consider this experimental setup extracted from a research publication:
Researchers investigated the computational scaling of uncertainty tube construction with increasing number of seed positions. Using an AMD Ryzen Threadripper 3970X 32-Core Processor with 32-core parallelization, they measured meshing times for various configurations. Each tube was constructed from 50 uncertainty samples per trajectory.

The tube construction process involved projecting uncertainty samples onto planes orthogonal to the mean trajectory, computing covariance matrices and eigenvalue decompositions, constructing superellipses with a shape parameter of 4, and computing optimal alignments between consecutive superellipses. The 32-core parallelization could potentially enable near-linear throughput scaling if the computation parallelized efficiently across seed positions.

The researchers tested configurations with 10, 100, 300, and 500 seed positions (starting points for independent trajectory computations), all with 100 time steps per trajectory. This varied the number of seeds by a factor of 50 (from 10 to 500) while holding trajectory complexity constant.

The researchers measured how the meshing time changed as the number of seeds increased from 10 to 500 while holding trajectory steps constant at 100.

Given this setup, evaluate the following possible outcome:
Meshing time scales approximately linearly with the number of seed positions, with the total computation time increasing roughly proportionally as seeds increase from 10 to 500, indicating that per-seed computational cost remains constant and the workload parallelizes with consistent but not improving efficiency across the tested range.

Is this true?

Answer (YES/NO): NO